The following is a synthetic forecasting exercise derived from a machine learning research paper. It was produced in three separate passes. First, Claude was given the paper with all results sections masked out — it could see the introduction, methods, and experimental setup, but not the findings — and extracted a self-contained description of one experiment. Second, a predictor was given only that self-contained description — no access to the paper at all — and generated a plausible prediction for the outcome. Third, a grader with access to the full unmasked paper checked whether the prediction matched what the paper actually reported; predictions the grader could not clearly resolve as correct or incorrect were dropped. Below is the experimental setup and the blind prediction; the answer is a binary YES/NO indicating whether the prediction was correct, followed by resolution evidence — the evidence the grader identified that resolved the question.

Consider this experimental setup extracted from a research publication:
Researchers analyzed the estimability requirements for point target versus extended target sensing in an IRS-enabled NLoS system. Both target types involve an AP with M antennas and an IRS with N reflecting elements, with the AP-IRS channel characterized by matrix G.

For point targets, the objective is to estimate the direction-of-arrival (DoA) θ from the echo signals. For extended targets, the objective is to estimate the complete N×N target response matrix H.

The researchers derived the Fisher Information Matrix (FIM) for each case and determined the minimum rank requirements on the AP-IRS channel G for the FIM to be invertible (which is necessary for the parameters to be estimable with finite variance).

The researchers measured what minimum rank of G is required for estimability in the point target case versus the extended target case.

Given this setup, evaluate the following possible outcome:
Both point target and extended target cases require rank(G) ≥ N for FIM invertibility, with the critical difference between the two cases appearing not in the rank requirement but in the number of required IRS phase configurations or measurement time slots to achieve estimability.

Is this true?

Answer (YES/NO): NO